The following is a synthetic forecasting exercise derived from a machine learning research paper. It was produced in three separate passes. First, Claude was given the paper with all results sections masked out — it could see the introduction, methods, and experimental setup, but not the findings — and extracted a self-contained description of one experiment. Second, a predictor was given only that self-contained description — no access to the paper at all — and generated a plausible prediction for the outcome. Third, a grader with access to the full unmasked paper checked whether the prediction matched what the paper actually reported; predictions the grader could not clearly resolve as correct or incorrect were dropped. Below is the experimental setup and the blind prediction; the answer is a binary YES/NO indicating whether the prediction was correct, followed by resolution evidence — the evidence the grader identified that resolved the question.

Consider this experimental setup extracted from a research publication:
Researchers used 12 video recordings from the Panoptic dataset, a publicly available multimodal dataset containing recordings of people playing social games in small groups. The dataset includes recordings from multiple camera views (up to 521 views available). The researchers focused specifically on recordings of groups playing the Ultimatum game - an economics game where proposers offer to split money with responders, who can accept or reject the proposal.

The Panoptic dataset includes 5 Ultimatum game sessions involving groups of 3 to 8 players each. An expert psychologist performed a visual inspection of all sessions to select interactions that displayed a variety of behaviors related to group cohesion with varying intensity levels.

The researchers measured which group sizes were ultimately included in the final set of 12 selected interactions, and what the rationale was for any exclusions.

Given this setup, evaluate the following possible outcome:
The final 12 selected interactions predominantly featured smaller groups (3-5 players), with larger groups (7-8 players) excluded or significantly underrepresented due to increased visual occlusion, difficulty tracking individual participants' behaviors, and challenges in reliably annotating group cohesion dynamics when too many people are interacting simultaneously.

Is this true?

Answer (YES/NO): NO